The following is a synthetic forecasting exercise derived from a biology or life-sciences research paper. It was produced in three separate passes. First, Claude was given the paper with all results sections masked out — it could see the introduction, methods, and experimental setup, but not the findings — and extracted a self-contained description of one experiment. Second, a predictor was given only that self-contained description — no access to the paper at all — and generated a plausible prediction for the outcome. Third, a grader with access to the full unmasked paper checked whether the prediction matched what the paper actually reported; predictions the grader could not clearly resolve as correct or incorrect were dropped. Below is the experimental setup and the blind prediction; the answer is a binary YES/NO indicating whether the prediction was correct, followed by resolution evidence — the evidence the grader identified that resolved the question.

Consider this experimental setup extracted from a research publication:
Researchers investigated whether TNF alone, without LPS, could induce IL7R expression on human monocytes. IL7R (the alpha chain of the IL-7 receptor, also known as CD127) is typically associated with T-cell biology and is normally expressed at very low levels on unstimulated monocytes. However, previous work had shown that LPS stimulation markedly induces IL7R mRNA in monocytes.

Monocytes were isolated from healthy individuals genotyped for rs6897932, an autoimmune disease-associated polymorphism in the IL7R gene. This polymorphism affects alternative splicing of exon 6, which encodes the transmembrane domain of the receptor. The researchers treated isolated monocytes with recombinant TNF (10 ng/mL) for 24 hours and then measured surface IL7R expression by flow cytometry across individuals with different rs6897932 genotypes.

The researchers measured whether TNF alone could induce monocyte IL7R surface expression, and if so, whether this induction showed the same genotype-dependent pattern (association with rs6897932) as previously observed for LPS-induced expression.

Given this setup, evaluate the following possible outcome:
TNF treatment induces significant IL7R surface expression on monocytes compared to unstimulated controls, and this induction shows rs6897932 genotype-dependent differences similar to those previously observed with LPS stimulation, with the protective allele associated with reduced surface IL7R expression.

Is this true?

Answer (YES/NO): NO